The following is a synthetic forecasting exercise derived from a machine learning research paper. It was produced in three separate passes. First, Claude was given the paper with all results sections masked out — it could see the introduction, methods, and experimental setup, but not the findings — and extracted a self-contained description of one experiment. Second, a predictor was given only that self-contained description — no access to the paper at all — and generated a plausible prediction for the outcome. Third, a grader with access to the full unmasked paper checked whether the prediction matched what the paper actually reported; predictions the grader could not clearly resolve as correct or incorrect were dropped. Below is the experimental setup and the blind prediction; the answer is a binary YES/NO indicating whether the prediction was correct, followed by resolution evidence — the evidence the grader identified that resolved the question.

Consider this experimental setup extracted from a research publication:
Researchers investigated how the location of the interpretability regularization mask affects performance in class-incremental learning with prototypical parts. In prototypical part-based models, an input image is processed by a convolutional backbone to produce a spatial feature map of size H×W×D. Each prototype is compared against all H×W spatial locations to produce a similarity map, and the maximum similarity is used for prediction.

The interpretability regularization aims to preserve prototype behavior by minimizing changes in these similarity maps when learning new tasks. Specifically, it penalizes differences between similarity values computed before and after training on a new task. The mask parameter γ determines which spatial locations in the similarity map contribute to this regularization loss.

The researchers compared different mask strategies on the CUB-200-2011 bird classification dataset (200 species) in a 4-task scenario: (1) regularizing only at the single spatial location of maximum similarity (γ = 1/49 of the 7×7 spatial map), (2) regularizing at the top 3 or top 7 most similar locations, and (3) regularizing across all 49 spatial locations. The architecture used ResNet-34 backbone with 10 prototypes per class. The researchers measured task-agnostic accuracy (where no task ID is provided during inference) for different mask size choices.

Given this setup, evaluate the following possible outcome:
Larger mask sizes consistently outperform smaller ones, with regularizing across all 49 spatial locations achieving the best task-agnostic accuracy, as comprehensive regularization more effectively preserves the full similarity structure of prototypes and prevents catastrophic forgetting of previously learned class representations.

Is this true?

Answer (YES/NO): NO